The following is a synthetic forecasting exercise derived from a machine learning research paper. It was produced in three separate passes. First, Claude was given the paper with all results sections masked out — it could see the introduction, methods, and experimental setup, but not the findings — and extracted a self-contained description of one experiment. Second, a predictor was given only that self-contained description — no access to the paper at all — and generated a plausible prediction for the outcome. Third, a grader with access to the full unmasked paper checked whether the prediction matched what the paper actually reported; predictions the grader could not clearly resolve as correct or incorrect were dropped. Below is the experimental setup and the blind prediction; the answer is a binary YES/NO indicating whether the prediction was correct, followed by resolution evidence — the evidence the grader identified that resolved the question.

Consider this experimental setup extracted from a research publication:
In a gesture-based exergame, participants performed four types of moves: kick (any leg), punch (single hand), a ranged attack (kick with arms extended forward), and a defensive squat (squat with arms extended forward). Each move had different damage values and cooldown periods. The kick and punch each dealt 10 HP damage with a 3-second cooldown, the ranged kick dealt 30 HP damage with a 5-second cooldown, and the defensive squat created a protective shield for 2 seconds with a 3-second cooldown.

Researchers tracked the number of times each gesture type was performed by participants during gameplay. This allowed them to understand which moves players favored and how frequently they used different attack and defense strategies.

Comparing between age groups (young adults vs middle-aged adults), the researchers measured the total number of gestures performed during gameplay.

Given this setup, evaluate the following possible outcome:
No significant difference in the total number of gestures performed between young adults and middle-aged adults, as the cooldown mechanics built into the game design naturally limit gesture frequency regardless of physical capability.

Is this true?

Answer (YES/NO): NO